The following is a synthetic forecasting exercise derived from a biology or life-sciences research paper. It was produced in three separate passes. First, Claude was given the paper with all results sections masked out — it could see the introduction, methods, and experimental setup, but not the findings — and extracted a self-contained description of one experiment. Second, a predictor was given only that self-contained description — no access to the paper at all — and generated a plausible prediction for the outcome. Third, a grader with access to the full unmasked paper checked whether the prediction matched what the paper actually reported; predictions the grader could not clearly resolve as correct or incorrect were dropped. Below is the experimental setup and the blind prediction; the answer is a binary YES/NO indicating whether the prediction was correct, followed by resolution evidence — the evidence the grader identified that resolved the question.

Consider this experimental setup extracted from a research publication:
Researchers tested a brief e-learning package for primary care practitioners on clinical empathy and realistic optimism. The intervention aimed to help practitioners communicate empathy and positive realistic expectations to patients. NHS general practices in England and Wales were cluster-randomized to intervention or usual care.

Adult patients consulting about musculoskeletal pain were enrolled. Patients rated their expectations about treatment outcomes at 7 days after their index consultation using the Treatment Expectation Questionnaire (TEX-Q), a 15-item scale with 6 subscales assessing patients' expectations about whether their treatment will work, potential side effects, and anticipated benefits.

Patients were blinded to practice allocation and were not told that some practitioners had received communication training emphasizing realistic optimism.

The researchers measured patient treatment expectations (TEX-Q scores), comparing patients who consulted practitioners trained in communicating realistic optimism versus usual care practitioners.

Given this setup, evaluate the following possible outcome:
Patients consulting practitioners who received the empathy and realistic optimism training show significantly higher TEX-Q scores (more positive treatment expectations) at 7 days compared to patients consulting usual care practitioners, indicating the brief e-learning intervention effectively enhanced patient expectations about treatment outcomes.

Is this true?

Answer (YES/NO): NO